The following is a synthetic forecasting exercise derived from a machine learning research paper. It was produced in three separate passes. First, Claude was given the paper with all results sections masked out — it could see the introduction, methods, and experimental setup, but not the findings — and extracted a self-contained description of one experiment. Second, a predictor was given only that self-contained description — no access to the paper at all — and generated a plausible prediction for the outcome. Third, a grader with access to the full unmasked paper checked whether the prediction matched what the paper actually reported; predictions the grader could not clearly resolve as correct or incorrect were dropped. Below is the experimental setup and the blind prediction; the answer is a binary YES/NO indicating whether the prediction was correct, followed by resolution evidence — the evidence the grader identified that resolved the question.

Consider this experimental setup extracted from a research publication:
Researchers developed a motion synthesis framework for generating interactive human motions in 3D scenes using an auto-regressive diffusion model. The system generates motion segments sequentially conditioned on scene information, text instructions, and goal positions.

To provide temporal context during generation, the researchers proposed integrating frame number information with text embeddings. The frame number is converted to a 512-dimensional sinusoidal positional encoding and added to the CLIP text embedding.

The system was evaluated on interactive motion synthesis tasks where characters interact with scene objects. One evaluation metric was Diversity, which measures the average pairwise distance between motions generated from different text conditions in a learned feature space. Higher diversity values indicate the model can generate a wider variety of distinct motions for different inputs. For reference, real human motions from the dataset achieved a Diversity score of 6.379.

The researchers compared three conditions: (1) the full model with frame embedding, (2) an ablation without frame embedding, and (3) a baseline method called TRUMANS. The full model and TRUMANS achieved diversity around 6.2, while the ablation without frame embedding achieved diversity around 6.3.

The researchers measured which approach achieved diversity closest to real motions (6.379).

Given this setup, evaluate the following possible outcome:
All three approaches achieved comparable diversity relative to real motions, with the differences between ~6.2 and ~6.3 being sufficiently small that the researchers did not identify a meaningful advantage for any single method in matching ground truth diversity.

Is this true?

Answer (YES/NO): NO